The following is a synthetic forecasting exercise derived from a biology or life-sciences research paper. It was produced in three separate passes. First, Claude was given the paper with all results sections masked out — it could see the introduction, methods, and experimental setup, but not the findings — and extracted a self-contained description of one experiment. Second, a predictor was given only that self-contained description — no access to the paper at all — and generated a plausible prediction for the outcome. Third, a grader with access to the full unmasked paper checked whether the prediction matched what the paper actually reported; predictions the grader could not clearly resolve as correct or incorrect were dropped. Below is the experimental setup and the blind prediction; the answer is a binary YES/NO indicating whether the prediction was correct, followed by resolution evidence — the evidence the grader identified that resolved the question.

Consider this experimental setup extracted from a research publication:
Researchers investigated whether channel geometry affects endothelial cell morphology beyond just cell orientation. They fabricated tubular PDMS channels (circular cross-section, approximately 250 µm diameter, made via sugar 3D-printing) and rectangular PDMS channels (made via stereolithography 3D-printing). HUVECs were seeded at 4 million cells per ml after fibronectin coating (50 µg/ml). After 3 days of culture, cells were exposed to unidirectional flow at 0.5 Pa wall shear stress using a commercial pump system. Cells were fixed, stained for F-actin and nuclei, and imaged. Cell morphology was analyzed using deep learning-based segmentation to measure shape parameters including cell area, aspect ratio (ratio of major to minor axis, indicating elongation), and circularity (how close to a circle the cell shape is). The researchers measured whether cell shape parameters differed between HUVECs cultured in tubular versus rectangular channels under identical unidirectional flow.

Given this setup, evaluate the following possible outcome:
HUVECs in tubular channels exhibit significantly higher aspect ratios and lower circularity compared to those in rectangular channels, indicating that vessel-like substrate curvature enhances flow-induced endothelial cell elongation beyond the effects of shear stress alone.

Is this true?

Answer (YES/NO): NO